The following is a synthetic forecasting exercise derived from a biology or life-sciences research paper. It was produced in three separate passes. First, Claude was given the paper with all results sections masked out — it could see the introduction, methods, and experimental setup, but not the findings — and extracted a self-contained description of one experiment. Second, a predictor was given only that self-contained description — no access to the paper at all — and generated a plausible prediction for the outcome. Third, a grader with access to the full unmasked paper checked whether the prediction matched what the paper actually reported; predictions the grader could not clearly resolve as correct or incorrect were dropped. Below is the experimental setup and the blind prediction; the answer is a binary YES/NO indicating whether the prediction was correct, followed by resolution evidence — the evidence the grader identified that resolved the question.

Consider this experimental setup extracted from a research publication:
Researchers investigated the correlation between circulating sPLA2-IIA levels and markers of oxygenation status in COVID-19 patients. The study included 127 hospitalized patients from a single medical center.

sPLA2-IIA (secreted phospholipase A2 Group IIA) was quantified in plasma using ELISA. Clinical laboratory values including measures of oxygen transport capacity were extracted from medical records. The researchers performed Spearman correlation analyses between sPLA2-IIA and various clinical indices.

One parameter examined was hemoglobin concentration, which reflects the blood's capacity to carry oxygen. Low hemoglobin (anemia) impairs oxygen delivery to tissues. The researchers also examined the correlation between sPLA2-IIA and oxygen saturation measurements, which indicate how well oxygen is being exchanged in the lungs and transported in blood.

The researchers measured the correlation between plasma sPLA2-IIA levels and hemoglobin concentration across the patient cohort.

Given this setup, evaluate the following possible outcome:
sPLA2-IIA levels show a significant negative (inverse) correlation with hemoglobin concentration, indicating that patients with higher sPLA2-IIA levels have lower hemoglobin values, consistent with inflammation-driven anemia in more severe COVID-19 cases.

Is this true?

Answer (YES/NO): YES